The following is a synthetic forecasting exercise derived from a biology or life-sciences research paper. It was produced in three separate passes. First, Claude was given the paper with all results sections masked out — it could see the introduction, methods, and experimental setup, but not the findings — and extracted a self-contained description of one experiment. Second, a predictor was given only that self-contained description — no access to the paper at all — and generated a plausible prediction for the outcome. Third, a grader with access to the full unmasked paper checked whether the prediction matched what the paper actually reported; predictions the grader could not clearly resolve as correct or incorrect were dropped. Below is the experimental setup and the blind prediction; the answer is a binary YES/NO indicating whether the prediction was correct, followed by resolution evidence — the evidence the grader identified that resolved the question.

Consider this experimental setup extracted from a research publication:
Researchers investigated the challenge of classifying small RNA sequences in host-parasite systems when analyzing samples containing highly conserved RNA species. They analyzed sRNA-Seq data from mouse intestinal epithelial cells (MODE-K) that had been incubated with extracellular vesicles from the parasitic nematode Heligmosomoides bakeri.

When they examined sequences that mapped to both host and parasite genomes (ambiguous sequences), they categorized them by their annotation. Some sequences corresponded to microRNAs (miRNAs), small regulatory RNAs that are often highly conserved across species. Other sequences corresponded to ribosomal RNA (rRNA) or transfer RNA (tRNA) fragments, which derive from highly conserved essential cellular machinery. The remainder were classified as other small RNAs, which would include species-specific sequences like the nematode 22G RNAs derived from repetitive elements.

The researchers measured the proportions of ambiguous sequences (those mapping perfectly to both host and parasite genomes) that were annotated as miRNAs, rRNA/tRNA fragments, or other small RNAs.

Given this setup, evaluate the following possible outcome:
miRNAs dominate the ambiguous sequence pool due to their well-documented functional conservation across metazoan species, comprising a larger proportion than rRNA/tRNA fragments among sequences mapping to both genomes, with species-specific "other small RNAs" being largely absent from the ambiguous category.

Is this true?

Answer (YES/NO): NO